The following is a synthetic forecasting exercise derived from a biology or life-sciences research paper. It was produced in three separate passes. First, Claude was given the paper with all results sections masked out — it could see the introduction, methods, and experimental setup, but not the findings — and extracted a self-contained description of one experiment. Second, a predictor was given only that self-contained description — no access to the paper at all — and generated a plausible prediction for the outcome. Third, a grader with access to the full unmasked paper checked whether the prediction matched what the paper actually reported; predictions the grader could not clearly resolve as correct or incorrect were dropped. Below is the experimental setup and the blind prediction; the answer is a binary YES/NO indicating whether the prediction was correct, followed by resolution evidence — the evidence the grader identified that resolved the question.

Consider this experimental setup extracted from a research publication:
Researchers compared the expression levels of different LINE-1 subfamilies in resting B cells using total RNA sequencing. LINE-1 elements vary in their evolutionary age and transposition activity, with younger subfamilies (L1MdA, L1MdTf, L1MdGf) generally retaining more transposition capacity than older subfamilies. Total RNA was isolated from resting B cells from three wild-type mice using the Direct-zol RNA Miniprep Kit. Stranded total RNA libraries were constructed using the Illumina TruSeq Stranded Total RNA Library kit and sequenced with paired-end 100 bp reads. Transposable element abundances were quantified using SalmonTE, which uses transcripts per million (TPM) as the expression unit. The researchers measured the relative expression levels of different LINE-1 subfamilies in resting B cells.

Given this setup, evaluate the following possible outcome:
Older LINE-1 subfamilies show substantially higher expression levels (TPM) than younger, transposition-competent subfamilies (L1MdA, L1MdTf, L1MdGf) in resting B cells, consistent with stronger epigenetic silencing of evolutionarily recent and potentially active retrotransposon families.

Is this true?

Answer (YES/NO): NO